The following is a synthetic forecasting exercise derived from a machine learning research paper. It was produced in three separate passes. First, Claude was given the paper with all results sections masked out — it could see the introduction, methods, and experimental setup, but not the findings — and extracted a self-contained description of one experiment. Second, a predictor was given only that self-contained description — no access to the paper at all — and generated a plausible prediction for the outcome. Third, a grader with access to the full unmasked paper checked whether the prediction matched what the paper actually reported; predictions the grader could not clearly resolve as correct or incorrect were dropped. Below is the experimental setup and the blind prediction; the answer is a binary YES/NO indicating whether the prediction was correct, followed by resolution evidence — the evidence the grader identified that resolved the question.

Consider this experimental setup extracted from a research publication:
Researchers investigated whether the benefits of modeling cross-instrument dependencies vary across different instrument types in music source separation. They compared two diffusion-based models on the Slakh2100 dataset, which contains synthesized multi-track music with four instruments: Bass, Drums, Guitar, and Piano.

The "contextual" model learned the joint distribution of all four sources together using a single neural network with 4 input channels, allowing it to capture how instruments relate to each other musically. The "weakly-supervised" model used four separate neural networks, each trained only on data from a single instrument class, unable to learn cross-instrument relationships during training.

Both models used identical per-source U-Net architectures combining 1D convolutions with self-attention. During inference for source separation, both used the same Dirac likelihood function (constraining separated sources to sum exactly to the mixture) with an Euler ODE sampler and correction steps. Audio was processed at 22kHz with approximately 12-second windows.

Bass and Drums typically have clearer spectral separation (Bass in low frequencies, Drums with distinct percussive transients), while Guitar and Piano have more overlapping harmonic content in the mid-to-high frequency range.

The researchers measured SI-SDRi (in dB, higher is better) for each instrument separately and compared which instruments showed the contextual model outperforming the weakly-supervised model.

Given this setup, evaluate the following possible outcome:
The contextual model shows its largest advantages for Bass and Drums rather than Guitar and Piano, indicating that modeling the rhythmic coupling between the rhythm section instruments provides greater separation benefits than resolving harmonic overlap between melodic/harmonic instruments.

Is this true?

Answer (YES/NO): NO